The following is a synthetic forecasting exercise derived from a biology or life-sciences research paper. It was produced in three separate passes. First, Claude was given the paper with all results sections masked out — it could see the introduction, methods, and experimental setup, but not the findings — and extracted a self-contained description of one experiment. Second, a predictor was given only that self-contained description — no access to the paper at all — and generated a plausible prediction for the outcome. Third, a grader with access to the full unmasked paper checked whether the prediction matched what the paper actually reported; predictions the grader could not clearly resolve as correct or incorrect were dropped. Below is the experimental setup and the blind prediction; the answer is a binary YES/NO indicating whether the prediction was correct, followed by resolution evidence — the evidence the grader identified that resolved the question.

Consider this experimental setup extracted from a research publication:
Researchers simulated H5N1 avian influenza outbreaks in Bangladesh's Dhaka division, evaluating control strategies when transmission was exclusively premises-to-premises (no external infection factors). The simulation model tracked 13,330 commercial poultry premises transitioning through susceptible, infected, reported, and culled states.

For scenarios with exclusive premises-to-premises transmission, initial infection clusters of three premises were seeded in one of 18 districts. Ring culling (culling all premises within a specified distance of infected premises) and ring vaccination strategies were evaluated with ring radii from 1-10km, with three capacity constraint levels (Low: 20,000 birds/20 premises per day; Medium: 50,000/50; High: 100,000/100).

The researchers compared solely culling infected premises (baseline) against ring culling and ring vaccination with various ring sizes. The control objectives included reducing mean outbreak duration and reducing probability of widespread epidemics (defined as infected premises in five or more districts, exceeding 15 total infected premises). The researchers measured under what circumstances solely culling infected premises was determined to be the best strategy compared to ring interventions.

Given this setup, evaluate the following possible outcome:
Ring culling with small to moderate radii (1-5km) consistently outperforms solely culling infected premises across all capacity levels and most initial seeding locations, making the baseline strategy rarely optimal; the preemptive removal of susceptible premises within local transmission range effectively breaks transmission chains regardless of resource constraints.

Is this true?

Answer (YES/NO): YES